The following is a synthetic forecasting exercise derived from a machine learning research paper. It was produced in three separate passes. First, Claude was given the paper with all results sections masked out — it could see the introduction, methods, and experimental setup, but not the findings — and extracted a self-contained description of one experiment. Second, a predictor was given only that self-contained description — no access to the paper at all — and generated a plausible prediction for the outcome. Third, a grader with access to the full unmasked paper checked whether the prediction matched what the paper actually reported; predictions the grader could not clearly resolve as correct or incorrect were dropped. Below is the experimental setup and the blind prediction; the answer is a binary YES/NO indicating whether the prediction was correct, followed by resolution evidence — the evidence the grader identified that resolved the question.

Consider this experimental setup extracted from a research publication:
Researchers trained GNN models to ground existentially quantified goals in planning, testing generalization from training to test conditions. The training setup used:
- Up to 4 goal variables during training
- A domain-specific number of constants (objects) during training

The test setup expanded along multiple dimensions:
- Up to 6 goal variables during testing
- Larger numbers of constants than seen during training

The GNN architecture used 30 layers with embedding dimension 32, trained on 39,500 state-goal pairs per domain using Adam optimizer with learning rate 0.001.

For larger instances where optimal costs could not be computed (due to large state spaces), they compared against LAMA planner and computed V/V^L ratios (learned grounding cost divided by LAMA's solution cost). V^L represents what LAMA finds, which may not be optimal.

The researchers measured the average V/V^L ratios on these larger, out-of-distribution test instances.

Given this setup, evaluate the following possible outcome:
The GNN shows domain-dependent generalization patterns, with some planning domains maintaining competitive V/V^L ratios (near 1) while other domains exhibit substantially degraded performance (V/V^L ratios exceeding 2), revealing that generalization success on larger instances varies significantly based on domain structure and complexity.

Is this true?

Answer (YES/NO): NO